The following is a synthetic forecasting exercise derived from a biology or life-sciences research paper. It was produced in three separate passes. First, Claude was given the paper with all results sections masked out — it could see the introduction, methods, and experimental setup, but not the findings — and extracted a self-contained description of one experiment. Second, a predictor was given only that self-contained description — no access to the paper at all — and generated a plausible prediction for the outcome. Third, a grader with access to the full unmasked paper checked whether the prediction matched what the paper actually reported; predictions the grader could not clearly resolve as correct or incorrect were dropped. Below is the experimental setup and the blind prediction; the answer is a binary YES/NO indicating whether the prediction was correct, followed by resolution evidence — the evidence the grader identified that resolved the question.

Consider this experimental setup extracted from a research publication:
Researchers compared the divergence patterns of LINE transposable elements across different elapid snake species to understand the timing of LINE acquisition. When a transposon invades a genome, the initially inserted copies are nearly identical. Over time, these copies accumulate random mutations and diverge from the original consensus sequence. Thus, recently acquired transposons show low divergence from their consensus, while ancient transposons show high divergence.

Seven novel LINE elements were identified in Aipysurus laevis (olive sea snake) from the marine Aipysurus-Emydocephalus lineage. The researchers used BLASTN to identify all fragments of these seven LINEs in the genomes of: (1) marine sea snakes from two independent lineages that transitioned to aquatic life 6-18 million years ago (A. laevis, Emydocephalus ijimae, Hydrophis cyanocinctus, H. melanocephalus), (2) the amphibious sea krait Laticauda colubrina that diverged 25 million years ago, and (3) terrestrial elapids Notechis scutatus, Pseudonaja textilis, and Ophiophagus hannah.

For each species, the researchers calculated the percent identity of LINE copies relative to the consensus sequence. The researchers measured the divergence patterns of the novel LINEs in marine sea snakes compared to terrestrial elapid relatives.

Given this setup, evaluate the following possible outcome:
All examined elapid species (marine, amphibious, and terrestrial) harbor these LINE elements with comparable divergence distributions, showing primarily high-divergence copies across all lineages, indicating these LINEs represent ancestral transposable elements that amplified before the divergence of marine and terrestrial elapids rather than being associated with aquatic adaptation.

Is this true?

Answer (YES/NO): NO